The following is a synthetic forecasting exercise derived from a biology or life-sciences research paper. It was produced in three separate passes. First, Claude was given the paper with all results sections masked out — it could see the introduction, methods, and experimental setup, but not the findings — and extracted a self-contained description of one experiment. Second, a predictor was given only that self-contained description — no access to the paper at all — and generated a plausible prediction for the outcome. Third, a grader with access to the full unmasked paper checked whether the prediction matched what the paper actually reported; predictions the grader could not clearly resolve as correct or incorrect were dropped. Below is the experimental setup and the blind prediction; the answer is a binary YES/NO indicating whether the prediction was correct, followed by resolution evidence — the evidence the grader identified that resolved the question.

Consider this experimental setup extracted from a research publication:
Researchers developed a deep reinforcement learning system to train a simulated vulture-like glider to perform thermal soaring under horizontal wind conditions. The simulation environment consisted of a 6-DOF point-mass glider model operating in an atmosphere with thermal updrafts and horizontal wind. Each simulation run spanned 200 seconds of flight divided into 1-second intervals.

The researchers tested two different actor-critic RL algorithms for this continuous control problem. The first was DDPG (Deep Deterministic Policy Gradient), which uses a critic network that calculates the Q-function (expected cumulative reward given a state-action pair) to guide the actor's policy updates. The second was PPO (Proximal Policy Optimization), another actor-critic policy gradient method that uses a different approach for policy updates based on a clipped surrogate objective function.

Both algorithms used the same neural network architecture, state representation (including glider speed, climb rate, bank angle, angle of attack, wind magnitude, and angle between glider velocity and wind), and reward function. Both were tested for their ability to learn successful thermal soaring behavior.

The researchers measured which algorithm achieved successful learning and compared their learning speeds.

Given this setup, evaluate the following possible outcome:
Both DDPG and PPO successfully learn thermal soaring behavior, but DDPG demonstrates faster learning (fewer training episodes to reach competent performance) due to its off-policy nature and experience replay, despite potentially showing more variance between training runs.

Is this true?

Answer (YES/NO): YES